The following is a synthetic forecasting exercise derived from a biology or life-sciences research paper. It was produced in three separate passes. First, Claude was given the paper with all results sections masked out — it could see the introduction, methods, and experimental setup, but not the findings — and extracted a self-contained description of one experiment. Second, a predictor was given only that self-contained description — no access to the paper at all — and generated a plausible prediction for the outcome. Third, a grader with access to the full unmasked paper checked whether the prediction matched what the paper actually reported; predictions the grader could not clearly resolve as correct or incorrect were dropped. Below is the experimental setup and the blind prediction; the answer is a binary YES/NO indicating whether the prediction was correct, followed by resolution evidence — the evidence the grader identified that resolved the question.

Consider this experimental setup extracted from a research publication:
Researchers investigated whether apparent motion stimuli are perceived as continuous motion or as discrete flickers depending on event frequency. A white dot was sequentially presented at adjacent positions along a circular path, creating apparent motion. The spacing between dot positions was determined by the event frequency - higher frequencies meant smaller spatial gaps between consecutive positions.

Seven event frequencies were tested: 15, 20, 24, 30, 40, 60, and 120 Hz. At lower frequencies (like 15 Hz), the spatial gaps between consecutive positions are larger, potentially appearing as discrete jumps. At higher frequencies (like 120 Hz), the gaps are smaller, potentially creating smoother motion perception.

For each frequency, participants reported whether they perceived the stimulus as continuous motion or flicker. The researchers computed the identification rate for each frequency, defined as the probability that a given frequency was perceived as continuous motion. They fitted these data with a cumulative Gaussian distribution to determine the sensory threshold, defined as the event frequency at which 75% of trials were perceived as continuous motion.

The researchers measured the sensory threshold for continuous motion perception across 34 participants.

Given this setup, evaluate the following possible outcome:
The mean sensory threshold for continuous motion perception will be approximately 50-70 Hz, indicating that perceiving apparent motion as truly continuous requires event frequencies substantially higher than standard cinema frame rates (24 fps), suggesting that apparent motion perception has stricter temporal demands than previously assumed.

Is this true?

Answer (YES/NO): NO